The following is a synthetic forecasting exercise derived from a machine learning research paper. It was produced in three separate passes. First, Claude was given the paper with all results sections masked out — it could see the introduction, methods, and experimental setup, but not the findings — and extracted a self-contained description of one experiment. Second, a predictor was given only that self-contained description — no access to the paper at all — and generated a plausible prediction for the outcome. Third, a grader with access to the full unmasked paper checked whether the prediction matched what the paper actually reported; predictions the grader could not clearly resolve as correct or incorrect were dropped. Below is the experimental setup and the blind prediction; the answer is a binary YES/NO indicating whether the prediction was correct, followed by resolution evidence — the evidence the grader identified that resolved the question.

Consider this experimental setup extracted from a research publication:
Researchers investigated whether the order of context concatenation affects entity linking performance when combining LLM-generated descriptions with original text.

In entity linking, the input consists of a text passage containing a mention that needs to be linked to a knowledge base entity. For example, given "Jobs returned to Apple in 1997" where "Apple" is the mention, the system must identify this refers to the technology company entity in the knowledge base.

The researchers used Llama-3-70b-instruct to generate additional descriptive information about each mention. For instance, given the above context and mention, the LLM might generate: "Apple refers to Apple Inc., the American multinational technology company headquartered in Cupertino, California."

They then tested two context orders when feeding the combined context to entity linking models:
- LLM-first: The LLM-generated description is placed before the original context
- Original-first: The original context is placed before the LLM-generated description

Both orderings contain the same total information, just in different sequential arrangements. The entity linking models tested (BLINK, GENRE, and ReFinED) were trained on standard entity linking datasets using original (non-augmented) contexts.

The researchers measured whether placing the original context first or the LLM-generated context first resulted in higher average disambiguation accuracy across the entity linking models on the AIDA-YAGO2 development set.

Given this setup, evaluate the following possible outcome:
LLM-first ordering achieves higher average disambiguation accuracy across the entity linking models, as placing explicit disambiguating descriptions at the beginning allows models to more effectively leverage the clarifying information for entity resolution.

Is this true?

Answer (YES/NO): NO